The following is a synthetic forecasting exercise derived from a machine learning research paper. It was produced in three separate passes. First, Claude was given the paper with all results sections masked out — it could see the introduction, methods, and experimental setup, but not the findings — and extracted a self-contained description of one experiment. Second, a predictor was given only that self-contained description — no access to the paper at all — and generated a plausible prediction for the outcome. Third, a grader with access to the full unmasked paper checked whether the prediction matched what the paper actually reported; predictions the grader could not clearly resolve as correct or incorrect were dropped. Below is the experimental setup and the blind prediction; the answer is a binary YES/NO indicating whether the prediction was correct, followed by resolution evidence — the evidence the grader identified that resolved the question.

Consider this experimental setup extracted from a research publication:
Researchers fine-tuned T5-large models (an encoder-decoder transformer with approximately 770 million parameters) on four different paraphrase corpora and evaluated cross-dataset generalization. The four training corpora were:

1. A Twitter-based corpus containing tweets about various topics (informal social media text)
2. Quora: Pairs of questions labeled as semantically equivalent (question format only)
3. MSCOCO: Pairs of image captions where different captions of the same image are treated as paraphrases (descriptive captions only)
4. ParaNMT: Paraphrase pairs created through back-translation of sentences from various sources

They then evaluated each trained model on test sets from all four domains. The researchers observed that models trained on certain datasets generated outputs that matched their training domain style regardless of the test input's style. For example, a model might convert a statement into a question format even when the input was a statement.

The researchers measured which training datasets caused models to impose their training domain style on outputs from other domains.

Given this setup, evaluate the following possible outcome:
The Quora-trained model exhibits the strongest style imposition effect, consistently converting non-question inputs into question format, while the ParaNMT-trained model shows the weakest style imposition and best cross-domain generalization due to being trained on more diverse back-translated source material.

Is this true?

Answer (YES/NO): NO